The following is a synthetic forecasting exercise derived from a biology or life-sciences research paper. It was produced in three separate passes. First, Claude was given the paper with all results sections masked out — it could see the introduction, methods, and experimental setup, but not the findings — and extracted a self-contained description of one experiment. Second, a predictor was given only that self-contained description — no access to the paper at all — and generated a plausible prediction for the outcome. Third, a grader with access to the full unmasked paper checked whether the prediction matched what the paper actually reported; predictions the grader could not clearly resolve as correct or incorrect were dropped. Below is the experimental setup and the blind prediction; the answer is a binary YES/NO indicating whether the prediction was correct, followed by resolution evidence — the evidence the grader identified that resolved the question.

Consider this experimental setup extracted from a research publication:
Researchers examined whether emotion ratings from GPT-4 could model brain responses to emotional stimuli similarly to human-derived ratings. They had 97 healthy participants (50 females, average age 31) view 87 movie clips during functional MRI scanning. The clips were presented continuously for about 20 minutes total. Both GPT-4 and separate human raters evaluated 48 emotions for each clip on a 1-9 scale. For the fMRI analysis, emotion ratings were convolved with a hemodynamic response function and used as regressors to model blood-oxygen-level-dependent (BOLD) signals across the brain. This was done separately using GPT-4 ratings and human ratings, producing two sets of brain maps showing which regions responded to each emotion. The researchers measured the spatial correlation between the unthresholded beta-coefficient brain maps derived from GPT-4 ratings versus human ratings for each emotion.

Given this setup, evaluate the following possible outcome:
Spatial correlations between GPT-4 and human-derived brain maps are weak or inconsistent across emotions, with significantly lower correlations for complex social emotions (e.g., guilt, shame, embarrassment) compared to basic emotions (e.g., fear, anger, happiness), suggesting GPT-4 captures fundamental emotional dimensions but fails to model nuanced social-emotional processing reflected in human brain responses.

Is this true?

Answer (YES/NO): NO